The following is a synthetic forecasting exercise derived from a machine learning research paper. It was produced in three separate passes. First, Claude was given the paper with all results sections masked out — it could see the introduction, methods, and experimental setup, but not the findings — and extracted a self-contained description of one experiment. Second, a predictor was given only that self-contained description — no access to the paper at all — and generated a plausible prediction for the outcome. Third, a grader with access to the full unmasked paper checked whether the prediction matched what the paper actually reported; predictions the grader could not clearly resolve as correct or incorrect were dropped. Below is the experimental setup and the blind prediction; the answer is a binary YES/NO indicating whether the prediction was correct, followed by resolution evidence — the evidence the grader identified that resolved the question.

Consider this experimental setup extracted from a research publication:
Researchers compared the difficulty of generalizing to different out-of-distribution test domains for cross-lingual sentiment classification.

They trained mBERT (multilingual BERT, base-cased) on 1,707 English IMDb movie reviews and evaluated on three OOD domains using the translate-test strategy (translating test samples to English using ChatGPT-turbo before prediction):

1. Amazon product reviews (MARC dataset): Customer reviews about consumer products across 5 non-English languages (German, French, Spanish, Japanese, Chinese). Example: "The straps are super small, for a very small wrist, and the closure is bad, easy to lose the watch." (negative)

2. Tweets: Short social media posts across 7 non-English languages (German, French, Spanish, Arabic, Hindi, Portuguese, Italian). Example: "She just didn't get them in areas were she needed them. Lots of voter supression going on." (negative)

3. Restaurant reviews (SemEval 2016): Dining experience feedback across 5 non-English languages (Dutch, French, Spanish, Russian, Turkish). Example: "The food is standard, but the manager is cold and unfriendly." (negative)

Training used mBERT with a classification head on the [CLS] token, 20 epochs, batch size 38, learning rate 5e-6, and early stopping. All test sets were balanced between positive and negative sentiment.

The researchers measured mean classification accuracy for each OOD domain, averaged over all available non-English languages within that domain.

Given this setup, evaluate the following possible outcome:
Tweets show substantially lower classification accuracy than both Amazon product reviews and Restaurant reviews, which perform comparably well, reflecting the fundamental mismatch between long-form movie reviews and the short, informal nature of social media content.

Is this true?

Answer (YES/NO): YES